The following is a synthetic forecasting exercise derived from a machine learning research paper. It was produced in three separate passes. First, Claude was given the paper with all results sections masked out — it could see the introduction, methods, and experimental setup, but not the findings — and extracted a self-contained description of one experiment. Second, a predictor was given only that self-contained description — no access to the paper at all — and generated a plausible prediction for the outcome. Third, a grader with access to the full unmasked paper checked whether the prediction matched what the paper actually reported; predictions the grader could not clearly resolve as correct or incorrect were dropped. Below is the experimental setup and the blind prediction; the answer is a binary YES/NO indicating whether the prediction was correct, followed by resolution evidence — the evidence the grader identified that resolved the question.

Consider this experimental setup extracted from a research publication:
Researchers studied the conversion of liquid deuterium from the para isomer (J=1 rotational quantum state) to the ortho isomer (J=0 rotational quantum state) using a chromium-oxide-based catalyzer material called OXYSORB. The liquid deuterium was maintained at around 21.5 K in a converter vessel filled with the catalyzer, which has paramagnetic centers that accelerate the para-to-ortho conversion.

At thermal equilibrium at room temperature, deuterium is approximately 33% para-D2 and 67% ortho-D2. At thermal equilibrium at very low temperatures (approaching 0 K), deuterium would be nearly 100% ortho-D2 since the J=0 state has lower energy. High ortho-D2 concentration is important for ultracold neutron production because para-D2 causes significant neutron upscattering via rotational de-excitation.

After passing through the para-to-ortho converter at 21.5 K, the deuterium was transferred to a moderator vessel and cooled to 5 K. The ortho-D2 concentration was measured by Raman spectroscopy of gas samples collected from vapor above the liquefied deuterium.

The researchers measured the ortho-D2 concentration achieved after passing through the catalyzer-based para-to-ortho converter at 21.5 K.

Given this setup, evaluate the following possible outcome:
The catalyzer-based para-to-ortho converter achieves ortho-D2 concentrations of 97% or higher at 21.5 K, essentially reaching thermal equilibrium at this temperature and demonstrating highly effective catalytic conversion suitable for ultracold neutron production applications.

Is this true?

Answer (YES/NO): YES